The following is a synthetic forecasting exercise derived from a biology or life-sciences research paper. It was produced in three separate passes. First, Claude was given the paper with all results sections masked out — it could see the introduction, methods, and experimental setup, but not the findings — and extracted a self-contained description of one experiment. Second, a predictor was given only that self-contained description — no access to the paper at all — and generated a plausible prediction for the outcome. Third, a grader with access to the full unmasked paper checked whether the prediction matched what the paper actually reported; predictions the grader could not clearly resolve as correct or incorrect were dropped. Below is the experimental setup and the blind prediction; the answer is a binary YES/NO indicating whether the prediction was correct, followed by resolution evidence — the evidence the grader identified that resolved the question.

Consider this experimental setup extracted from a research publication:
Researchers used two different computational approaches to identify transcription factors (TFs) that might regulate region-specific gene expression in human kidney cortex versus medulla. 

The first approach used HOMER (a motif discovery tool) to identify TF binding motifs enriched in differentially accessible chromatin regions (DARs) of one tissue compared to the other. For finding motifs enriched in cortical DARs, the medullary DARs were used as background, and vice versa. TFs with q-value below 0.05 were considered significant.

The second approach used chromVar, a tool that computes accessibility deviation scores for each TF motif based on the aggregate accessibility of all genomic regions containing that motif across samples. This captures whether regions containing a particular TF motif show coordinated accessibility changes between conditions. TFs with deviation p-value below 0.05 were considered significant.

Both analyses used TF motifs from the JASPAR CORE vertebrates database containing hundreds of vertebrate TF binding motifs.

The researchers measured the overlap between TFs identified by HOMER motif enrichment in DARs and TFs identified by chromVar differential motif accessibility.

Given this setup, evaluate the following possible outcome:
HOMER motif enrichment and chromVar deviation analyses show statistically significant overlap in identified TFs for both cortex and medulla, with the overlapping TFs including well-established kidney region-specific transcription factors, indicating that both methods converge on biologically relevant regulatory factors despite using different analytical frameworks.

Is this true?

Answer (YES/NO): YES